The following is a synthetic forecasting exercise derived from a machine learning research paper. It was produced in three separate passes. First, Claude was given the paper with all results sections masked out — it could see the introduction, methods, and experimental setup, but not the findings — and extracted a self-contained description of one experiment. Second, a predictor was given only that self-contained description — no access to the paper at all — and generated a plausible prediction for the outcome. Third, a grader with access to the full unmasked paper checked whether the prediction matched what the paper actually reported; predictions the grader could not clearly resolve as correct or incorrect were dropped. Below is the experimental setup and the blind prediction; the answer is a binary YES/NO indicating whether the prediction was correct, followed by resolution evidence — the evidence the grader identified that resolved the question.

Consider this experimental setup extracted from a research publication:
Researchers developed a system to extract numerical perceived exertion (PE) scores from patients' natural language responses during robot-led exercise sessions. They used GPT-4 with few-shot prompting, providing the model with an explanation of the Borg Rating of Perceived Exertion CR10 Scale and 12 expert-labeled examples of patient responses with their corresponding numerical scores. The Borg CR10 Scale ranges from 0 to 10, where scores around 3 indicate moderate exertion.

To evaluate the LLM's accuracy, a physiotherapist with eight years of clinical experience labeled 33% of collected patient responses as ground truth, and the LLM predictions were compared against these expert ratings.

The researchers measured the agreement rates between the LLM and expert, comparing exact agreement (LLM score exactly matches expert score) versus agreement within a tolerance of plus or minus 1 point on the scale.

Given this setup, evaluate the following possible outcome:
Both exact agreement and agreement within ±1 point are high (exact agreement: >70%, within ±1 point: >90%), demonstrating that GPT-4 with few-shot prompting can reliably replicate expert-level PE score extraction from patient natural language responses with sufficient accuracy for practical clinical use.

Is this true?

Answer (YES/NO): NO